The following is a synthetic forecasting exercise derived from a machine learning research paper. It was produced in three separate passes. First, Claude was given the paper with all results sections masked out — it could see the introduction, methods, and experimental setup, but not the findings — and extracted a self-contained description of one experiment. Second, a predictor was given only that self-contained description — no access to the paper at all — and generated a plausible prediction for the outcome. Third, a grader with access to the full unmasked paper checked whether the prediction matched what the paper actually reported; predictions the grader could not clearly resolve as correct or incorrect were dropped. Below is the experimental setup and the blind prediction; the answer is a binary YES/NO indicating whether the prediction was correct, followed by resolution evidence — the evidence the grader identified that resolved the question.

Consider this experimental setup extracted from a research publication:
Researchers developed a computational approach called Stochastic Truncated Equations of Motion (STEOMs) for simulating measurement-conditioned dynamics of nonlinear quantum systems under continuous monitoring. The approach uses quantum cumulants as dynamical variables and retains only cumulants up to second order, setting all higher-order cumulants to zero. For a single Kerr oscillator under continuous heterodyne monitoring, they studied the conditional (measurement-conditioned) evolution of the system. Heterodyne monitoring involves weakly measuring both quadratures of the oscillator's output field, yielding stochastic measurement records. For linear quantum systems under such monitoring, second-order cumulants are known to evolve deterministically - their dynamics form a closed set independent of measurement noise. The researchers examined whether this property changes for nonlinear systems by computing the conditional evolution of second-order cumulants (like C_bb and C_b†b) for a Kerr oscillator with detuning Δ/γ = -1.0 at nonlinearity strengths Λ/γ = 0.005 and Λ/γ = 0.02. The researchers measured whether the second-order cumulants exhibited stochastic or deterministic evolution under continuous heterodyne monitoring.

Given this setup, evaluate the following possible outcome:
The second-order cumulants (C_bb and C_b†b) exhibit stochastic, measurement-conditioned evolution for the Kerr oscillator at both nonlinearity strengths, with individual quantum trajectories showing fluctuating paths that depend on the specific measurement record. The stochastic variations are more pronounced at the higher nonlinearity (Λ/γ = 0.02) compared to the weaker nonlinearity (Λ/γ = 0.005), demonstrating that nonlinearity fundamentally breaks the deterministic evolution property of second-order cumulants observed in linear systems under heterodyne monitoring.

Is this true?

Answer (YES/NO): YES